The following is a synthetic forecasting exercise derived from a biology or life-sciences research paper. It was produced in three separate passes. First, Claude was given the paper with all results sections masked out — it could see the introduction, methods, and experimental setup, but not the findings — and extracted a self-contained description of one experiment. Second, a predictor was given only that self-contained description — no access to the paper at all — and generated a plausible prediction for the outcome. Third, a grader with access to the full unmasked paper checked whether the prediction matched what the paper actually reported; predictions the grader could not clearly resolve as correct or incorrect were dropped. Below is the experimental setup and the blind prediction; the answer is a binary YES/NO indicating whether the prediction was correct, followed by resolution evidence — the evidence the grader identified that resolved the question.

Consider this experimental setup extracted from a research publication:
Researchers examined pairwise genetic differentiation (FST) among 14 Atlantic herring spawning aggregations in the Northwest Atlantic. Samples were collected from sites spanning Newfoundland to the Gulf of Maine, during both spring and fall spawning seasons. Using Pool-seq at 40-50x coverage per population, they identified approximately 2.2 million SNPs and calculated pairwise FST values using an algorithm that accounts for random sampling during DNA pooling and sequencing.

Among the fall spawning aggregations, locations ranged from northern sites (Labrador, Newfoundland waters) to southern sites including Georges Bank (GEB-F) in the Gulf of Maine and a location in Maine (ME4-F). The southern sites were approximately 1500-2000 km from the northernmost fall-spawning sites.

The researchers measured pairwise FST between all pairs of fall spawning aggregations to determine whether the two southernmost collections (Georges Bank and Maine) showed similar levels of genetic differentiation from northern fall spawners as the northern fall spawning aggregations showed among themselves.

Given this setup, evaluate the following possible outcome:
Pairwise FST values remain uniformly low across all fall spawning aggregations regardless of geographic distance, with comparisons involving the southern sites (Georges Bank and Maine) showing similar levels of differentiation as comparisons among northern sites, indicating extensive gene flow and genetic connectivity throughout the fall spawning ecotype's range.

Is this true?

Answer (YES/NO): NO